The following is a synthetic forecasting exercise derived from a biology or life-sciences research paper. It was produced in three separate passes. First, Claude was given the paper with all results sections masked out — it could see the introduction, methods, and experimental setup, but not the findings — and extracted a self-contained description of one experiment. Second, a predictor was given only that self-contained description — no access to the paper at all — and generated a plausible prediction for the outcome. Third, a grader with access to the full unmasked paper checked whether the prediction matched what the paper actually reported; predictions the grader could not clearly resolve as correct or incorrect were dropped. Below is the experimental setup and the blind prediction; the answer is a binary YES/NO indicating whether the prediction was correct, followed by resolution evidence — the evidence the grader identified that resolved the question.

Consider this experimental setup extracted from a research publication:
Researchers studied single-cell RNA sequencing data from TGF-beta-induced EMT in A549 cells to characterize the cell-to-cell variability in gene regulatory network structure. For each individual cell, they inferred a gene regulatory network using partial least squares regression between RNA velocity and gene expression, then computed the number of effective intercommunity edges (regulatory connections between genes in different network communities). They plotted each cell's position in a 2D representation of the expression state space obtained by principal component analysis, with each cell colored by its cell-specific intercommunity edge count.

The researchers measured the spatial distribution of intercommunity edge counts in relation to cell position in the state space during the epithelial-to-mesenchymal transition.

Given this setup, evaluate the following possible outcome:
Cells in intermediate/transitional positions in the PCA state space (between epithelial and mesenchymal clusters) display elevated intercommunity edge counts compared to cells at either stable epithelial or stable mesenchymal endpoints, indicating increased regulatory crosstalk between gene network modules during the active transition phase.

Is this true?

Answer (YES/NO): YES